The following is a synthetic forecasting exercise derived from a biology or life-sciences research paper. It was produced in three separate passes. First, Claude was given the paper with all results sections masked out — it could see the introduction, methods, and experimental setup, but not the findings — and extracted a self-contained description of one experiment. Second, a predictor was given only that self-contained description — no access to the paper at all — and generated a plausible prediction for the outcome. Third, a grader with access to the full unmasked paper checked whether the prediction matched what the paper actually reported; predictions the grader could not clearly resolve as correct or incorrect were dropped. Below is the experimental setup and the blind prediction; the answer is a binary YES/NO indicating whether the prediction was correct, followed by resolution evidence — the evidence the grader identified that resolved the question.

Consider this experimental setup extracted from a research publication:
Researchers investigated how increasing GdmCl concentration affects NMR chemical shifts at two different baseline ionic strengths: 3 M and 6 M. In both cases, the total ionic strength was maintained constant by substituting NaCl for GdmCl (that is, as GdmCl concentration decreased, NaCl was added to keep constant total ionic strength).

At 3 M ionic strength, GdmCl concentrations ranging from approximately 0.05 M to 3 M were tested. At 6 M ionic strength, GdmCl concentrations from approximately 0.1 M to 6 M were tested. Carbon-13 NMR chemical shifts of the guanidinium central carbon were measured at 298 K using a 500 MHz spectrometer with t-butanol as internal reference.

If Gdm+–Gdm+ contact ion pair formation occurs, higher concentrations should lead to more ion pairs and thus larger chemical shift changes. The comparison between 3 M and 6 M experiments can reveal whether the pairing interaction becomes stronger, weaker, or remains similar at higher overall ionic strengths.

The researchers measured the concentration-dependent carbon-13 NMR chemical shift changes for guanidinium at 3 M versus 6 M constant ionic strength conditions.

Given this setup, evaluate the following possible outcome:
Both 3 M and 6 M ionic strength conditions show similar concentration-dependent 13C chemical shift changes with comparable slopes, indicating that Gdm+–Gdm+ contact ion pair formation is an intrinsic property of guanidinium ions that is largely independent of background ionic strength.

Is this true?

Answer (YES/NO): NO